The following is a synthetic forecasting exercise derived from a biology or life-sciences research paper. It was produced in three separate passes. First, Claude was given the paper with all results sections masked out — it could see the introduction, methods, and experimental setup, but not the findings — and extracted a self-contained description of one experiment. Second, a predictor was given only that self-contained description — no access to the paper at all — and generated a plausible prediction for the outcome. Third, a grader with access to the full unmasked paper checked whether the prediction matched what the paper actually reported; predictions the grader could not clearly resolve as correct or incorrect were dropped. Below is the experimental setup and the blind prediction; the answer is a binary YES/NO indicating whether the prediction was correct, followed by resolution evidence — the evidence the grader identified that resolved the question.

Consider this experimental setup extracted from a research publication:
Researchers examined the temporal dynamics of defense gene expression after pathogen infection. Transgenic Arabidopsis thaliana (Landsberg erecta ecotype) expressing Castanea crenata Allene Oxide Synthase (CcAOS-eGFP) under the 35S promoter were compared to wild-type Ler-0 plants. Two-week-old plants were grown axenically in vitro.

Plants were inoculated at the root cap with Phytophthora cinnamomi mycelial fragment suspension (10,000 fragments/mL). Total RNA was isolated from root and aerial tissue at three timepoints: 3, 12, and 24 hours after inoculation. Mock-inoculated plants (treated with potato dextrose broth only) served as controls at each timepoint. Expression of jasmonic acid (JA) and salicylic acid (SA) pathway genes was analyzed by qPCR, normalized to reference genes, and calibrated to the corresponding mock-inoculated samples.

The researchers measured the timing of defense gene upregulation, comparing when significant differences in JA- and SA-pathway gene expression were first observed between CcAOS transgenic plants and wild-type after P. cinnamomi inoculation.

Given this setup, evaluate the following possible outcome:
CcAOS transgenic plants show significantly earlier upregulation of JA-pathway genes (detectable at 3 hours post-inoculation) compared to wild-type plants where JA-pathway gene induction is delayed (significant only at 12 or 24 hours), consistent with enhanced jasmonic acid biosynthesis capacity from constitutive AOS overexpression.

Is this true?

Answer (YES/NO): NO